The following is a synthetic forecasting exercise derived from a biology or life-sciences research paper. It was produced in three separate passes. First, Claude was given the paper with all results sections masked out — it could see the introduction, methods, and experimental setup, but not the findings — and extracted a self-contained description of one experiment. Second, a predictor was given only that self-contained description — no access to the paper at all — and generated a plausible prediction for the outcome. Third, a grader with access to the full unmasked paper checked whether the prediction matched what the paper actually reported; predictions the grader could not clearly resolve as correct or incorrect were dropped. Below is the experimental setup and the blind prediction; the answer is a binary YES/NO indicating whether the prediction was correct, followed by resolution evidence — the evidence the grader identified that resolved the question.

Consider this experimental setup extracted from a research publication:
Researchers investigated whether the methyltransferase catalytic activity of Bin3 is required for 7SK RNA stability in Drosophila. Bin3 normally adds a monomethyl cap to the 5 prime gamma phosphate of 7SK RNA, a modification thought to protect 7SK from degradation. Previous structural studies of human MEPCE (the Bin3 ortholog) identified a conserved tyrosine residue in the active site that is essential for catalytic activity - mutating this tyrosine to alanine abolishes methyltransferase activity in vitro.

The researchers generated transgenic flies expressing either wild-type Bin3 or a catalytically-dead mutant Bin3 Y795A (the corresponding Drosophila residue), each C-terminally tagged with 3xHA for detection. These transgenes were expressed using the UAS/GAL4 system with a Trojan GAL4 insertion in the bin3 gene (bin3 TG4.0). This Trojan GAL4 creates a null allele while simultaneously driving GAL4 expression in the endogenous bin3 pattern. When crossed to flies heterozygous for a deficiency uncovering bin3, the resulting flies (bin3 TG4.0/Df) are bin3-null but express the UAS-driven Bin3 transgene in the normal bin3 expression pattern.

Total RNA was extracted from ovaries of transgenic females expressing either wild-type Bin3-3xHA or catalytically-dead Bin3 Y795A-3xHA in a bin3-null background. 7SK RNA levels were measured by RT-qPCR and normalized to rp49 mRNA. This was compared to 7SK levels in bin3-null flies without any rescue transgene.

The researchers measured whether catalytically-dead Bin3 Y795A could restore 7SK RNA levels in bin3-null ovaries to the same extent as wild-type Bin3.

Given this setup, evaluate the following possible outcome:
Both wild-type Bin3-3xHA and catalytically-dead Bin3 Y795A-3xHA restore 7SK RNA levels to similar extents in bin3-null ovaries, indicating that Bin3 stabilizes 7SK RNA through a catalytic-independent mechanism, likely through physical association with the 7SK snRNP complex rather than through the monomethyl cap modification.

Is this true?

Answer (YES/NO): YES